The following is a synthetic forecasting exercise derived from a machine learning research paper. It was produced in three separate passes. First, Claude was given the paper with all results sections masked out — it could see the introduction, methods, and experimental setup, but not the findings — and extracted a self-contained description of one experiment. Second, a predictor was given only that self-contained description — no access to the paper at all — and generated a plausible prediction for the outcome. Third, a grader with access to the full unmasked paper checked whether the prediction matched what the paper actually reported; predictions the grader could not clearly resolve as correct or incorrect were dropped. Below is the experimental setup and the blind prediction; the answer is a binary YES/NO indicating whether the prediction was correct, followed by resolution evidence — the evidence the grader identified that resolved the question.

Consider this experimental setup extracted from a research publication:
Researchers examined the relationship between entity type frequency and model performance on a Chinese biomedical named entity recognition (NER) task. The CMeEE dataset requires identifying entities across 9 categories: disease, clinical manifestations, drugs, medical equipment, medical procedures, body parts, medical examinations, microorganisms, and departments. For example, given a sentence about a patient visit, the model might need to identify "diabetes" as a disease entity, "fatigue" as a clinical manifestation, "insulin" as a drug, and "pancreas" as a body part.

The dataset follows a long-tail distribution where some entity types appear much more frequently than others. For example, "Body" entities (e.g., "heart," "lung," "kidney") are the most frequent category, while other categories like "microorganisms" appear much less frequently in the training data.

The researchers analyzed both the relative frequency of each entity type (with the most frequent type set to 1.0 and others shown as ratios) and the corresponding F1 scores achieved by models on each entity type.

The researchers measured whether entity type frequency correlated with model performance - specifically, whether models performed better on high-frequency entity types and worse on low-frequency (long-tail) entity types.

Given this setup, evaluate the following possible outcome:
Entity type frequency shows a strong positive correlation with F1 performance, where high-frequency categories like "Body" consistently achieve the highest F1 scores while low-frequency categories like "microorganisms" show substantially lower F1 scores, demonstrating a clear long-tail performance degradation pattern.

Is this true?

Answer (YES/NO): NO